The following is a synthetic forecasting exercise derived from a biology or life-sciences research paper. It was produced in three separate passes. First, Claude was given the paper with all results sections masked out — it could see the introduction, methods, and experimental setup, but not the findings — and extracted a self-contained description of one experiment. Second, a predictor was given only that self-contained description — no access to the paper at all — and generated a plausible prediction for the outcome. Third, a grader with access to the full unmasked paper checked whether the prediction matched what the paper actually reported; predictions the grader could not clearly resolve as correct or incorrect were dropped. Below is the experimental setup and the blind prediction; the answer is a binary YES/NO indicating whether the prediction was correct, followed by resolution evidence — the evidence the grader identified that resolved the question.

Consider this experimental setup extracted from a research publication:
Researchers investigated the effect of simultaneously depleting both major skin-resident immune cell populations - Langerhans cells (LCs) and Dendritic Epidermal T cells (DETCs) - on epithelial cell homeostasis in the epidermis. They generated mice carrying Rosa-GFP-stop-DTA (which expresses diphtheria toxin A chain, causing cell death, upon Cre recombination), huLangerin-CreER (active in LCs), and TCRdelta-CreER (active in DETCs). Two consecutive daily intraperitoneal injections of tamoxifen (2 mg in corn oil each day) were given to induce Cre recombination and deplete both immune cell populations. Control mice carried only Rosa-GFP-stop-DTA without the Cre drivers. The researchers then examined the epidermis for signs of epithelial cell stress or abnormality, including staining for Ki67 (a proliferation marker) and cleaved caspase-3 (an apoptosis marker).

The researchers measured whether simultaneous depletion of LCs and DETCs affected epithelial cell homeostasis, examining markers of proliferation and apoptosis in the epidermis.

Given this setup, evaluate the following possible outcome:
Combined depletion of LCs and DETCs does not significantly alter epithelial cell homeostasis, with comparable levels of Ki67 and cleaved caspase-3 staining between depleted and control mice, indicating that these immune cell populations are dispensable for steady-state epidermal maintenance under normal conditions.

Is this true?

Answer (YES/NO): YES